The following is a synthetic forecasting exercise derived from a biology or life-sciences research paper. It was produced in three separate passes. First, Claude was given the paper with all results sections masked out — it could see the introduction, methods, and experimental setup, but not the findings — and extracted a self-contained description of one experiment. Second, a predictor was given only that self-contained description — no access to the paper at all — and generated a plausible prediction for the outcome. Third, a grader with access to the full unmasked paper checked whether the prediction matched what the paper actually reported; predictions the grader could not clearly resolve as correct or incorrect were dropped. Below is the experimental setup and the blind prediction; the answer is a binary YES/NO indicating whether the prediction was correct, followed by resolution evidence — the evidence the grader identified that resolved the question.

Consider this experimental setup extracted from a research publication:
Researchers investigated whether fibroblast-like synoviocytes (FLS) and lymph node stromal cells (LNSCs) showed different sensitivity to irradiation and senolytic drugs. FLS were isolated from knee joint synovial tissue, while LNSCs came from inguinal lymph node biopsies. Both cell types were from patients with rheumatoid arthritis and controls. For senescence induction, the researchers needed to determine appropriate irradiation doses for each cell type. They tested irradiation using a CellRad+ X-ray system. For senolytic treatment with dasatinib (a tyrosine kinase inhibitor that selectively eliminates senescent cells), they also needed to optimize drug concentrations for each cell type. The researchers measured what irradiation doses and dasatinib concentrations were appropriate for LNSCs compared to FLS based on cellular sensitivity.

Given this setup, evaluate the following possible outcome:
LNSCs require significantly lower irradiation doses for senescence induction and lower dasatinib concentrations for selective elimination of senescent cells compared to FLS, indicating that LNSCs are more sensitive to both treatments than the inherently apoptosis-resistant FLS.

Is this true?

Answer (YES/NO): NO